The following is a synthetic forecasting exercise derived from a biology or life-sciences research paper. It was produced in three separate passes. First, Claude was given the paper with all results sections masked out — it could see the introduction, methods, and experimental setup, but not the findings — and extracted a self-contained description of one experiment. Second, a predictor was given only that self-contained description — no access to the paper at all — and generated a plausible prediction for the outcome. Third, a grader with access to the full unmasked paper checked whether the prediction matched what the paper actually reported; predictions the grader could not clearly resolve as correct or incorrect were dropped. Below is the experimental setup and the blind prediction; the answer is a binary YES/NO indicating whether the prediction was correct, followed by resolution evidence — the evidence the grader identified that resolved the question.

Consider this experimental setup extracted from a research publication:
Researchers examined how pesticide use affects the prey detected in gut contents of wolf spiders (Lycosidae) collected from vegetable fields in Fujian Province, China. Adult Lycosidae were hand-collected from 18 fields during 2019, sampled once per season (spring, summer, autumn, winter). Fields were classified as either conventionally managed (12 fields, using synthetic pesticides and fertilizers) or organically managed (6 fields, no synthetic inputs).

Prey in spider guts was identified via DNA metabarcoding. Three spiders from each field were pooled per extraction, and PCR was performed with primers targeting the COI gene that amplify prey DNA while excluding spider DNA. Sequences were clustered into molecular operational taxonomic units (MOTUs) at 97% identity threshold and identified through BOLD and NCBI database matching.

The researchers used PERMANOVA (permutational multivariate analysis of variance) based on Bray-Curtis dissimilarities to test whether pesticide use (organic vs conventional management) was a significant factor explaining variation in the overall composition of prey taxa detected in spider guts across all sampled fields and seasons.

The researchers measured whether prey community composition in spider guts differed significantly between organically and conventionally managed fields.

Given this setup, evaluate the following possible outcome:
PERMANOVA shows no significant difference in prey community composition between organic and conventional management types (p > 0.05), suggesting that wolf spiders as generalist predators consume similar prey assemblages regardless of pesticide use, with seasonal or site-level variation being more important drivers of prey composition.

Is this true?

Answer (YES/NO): NO